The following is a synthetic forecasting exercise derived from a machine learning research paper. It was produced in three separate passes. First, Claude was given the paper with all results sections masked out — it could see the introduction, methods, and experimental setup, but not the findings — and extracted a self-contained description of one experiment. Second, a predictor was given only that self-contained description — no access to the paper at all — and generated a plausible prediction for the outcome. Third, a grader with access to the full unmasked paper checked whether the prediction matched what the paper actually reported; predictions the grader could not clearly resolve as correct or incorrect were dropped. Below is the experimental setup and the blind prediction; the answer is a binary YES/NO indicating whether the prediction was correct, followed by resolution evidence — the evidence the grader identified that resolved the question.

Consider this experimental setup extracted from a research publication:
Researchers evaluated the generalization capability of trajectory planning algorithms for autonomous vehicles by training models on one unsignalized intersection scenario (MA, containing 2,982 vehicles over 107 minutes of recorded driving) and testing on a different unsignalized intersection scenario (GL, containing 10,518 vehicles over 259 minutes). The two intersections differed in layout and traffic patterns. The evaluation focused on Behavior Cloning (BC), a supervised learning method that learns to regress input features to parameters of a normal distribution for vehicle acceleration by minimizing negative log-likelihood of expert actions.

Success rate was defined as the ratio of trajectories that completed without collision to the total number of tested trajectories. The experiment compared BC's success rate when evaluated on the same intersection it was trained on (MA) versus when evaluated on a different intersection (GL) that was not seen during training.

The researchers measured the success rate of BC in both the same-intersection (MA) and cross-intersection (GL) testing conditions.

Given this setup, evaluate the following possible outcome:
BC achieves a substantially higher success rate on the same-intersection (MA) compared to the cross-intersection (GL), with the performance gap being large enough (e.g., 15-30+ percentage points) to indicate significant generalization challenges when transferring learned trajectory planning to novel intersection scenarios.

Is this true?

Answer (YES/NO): NO